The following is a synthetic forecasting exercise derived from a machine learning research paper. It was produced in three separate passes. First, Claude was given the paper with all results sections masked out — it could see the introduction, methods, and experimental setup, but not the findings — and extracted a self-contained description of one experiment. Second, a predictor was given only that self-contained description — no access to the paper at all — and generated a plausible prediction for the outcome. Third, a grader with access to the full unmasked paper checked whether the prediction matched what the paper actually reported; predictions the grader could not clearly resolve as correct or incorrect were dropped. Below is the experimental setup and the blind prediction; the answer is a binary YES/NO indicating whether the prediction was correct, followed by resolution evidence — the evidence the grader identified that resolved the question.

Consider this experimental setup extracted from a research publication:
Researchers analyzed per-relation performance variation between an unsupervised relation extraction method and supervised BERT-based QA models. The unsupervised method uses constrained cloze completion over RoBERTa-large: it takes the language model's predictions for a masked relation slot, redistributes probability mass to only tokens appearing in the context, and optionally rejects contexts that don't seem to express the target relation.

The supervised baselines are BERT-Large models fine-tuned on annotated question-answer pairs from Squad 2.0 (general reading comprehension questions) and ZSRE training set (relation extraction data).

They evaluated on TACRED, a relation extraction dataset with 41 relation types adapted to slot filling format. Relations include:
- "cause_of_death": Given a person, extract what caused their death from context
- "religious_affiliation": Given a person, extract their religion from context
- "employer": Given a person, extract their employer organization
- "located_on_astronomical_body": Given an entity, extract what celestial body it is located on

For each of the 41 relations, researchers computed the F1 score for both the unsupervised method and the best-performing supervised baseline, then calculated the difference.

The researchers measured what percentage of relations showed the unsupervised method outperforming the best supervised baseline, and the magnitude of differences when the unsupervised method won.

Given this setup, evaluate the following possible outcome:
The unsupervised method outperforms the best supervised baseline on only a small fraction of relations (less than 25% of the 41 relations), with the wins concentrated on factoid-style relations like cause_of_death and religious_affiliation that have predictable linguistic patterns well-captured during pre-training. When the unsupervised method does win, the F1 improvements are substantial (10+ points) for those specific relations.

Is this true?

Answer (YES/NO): YES